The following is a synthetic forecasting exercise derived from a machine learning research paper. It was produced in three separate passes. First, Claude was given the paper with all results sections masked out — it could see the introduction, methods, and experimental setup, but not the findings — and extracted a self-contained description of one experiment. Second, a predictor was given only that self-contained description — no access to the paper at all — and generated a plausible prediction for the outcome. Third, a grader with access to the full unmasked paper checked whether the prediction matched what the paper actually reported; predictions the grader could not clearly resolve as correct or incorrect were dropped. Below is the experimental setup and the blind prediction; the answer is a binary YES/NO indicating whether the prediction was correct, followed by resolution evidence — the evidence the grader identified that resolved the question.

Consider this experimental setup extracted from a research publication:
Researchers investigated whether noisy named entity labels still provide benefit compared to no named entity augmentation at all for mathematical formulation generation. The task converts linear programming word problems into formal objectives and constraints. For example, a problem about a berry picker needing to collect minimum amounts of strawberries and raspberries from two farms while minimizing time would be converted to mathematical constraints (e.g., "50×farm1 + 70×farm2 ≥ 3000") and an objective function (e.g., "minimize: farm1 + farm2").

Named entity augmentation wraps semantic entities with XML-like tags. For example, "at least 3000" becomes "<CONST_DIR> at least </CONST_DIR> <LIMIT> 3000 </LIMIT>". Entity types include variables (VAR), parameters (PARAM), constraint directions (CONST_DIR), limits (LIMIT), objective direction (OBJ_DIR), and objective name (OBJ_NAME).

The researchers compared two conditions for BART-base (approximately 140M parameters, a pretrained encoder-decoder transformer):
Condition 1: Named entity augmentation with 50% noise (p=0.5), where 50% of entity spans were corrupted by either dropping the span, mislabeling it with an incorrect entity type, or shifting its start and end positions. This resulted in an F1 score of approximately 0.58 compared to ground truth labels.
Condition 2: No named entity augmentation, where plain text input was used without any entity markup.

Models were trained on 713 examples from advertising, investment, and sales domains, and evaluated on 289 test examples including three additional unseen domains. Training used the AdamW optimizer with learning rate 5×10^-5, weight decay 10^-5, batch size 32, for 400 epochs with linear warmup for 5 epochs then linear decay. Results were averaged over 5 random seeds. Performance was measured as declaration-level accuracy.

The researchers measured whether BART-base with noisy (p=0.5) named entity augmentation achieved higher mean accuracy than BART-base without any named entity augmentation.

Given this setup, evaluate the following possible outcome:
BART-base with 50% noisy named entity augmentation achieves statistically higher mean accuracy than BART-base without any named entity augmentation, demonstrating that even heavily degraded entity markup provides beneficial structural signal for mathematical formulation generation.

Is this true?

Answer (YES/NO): YES